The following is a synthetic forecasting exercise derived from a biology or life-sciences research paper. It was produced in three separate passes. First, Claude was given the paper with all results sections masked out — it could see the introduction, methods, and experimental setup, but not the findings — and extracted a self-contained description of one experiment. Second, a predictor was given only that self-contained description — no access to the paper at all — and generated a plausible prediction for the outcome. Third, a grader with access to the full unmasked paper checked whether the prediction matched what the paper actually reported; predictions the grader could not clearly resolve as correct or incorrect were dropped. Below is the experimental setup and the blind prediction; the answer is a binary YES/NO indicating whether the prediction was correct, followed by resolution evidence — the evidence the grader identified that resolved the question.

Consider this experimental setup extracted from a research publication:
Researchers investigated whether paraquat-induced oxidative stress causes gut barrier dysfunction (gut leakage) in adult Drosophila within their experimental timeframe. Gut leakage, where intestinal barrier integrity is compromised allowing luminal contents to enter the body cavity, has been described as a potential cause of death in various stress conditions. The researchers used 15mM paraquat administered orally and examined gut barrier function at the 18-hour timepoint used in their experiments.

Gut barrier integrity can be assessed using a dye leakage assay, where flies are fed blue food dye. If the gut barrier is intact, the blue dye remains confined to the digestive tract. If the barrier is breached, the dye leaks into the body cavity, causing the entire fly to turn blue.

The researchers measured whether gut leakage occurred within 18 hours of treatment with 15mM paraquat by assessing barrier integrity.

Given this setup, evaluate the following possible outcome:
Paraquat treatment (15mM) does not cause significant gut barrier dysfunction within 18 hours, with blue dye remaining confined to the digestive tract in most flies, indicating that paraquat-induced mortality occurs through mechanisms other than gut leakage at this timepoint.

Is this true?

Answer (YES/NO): YES